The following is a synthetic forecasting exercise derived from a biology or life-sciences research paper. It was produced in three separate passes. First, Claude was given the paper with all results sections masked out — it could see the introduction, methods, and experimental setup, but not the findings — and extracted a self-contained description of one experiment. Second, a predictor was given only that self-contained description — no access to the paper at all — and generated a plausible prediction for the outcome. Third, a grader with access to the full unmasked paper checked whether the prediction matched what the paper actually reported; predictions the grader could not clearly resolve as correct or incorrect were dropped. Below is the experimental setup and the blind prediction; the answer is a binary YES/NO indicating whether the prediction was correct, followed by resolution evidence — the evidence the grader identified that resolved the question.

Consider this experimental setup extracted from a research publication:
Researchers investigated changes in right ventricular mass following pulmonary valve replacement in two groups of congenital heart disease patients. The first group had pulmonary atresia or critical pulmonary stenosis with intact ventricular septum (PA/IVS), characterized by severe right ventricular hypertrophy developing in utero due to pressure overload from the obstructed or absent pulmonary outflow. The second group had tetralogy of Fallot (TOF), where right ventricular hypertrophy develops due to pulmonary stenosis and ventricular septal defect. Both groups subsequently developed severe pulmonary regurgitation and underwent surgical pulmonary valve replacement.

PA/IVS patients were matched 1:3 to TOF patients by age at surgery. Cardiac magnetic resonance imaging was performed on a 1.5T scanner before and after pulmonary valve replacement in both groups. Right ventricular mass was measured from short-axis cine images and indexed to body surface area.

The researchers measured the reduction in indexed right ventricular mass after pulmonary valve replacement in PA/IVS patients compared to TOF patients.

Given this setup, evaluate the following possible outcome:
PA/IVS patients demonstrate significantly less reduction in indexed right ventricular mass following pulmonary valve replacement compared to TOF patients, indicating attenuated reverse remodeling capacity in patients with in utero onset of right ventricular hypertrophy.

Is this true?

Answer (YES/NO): YES